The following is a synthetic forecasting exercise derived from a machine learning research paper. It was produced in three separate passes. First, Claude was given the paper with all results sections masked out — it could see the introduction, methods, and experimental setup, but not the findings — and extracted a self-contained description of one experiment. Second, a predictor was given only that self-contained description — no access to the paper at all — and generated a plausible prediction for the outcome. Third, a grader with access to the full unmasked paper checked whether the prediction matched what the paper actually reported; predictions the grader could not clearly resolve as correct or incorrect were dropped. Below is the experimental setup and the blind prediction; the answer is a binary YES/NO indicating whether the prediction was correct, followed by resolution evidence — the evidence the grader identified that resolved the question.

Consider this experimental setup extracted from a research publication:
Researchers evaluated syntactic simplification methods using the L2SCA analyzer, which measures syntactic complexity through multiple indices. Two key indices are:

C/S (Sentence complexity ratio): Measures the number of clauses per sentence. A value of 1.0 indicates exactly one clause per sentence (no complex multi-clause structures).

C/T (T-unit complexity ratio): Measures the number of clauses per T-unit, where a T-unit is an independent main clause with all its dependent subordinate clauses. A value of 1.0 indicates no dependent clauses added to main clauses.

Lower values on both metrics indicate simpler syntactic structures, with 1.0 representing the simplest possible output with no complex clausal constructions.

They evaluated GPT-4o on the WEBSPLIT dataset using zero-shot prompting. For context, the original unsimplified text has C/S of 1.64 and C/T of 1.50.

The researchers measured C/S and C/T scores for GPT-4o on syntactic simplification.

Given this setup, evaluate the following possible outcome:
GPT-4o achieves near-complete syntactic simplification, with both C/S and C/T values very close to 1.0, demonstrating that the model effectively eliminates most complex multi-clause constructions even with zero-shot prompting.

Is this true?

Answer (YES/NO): YES